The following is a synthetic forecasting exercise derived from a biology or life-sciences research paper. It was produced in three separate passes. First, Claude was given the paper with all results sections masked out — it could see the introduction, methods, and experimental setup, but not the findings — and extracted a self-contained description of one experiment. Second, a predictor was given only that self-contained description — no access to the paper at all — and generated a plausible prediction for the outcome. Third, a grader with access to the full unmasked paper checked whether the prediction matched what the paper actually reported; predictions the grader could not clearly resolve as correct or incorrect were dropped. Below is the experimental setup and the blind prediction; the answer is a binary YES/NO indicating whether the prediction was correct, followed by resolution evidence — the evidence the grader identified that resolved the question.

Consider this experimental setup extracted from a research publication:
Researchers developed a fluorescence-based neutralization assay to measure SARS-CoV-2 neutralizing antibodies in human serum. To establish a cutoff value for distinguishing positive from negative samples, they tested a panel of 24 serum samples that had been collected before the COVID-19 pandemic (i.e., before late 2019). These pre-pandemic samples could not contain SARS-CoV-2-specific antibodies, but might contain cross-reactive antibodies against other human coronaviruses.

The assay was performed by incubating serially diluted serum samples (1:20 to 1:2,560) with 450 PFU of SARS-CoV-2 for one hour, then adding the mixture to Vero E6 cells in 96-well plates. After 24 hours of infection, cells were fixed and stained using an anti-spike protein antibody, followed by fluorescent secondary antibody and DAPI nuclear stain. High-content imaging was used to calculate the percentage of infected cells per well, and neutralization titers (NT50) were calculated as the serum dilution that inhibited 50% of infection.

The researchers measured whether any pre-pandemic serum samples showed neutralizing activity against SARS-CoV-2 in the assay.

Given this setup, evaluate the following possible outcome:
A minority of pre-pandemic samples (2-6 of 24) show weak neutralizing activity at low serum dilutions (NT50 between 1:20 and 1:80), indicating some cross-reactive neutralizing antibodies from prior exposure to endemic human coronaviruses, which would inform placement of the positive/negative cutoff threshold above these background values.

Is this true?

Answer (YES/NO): NO